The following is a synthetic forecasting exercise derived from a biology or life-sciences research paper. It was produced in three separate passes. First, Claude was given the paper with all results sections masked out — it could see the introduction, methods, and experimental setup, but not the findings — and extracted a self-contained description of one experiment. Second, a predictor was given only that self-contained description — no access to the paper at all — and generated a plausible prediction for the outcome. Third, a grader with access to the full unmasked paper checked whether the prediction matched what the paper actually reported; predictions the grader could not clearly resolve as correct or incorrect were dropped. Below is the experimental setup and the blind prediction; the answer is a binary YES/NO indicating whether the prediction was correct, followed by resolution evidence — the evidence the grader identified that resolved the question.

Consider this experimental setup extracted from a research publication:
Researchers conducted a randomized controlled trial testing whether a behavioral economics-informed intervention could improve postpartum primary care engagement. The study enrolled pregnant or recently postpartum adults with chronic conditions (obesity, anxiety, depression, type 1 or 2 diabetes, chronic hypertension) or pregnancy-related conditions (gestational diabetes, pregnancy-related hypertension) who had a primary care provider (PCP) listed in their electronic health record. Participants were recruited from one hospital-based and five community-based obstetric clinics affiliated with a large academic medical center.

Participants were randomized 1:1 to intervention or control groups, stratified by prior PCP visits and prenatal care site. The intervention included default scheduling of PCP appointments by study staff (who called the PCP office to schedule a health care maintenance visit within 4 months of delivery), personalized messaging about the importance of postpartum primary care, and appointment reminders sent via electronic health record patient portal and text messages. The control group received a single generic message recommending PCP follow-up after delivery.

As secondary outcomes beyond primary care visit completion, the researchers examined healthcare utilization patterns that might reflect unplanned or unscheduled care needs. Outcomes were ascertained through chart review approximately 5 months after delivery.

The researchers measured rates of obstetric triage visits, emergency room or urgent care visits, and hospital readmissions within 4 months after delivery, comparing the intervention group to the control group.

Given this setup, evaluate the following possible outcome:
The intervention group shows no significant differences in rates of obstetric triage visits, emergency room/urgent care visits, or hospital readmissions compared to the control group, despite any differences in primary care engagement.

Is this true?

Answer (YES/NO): NO